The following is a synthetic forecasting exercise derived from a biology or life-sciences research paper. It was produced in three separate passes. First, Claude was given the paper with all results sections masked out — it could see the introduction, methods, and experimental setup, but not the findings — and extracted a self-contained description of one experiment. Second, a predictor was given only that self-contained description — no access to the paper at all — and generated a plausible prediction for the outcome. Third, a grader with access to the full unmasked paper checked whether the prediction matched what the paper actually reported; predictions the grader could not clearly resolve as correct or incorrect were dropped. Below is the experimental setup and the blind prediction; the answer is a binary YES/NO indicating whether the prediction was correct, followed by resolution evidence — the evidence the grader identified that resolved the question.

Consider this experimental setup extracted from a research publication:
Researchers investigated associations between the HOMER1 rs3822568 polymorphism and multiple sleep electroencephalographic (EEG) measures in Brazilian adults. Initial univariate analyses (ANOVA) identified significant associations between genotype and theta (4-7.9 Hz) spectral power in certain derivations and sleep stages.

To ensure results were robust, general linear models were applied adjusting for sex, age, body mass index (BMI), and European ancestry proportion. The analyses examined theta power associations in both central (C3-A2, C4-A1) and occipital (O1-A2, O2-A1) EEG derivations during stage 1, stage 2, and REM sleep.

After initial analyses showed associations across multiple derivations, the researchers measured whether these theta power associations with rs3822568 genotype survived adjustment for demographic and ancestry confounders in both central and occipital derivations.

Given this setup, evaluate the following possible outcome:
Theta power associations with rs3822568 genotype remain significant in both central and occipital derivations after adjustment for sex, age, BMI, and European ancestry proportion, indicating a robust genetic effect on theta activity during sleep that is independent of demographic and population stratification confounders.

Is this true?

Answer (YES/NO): NO